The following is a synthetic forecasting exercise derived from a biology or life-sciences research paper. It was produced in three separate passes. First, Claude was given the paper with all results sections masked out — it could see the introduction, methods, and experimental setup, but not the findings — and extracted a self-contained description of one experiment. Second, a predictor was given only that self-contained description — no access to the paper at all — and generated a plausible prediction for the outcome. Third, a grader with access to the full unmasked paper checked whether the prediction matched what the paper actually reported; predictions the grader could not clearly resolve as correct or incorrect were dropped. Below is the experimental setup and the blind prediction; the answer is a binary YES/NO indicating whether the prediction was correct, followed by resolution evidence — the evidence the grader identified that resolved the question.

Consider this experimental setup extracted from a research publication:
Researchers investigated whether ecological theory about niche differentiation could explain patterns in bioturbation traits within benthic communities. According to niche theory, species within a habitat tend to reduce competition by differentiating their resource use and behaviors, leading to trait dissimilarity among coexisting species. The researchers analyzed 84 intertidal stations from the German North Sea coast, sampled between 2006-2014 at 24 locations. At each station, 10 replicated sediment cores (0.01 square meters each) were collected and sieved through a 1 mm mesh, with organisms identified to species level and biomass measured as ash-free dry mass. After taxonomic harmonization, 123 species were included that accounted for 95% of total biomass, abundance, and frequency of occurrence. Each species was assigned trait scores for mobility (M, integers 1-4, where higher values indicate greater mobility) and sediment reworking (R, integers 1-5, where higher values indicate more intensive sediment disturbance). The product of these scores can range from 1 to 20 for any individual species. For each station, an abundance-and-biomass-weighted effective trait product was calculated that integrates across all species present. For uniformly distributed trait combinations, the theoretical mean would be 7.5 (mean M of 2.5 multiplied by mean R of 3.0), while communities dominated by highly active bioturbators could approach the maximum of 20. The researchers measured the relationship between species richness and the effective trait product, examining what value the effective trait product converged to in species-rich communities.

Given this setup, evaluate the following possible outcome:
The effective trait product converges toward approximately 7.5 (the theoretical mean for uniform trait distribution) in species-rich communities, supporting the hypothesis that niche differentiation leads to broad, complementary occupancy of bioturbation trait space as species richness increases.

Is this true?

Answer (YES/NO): NO